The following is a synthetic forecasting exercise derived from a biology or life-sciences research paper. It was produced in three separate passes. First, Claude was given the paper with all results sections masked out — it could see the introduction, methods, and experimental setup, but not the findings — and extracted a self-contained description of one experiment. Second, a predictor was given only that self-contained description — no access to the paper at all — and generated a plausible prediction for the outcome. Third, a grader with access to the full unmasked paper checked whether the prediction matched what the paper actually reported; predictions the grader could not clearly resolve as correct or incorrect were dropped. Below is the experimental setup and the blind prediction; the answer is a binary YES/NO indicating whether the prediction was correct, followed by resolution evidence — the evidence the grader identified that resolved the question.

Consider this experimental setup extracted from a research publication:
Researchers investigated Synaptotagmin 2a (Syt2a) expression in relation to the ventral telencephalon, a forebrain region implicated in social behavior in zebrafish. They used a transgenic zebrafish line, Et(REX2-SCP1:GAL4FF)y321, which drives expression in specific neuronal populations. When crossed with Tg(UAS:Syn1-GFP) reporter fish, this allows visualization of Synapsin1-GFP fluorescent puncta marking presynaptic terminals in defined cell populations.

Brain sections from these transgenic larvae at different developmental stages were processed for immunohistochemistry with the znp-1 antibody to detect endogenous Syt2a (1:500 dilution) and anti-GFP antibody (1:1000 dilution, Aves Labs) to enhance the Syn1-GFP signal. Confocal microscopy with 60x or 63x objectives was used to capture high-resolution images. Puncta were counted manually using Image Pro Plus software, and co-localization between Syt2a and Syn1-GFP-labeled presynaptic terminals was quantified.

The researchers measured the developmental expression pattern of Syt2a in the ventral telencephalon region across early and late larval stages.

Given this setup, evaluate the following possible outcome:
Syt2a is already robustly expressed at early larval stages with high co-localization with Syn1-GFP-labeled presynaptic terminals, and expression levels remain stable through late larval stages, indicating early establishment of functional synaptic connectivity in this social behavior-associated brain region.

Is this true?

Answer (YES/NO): NO